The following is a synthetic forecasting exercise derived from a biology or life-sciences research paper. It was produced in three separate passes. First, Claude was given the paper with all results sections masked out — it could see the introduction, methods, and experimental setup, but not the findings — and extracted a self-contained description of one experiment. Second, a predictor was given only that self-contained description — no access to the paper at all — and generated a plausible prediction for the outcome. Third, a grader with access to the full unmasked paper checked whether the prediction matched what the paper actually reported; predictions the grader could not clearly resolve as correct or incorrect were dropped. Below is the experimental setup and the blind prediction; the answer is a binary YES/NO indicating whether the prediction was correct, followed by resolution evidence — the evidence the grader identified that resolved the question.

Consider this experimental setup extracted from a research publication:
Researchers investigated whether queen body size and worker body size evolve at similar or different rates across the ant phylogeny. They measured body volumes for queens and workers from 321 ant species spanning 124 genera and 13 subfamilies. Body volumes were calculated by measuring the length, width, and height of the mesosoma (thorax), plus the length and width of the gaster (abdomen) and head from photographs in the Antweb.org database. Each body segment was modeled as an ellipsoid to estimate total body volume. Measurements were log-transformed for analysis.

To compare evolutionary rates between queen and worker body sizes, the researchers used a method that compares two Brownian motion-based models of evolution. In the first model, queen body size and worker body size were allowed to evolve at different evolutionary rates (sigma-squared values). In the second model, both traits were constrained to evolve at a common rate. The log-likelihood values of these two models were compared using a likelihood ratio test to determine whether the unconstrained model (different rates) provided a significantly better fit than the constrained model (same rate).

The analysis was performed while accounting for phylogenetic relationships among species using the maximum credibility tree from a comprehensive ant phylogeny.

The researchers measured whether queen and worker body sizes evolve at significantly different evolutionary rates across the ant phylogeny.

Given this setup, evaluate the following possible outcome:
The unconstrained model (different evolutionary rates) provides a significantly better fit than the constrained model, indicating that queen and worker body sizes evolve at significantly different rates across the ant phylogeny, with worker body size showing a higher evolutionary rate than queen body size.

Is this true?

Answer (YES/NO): NO